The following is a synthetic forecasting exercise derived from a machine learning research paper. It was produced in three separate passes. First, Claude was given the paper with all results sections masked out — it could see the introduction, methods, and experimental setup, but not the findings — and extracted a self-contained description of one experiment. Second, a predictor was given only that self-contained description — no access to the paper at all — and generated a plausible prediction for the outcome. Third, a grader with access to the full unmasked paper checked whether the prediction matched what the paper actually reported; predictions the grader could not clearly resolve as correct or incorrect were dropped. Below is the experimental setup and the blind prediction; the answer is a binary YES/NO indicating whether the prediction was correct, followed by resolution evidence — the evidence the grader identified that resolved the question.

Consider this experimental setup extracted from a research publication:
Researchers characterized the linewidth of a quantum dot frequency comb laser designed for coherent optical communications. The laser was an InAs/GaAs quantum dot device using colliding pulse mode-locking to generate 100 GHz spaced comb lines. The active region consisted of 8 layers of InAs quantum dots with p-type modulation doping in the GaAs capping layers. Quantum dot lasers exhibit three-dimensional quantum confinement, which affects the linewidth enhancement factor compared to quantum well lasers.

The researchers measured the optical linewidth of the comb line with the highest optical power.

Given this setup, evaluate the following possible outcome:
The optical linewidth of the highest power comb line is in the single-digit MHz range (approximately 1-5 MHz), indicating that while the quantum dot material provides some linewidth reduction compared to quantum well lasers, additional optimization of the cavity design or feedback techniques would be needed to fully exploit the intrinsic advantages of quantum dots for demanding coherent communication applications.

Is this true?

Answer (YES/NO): YES